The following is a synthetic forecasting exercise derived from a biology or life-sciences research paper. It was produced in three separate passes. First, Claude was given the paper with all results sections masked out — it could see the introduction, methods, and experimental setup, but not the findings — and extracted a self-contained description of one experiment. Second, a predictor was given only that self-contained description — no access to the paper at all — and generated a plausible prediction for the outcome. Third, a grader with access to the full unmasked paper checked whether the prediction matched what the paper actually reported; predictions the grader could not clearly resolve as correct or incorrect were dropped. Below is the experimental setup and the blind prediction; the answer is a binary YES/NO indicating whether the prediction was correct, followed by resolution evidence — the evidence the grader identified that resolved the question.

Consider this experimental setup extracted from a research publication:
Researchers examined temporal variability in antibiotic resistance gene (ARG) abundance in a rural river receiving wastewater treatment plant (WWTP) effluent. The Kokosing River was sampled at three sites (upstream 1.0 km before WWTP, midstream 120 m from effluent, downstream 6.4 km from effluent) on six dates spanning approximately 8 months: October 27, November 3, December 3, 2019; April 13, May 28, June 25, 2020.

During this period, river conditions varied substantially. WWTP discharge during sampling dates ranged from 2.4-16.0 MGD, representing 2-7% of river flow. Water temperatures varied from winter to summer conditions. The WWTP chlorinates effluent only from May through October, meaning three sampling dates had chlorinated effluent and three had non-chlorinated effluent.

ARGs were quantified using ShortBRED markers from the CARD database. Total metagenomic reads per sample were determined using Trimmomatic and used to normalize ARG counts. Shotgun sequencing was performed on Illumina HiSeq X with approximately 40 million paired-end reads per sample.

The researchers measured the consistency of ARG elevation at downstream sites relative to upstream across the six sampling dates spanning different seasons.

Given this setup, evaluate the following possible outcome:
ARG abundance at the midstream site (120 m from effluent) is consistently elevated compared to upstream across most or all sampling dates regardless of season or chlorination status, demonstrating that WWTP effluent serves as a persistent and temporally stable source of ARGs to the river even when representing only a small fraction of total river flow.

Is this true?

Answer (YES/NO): YES